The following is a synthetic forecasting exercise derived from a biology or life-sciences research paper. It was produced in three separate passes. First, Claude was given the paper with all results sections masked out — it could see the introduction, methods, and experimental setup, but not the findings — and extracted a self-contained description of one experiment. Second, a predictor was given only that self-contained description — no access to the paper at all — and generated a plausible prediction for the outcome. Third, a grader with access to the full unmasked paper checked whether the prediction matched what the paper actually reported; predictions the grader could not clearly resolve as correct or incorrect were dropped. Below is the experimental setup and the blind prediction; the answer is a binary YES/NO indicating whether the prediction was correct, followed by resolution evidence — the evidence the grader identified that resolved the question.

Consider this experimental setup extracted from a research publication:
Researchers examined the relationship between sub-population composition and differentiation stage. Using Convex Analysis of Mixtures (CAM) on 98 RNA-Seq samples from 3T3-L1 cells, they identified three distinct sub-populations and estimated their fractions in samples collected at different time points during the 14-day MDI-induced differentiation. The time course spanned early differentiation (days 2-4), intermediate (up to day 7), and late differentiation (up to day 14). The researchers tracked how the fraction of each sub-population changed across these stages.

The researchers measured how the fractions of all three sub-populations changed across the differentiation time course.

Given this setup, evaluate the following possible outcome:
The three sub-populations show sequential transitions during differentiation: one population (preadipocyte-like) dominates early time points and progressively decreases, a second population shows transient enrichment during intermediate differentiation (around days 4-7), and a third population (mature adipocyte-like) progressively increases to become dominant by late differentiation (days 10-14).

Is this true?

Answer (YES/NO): NO